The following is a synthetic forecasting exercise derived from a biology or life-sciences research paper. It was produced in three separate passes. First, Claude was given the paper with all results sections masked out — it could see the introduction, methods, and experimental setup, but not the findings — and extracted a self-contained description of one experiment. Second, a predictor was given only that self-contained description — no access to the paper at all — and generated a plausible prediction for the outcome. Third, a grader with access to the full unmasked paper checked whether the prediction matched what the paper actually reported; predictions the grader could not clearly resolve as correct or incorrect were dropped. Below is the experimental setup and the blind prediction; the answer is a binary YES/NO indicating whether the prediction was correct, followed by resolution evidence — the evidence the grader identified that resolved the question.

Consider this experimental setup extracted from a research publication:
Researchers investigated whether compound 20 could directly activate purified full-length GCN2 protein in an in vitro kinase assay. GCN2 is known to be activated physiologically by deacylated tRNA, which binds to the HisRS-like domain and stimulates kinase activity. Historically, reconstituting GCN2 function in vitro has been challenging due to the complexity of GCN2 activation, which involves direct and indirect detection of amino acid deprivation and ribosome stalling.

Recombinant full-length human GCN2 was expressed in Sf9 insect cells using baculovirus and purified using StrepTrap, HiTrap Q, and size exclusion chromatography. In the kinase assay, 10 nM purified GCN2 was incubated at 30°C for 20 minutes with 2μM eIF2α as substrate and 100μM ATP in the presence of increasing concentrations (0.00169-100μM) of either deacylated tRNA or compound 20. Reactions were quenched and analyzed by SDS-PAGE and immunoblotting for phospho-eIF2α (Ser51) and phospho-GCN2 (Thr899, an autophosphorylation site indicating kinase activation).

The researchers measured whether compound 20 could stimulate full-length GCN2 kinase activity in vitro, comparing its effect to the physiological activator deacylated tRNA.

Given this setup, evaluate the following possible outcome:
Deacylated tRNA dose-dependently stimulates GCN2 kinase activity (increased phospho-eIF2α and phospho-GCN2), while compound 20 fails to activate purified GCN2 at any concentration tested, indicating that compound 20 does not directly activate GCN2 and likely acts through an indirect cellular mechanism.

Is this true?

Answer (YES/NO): NO